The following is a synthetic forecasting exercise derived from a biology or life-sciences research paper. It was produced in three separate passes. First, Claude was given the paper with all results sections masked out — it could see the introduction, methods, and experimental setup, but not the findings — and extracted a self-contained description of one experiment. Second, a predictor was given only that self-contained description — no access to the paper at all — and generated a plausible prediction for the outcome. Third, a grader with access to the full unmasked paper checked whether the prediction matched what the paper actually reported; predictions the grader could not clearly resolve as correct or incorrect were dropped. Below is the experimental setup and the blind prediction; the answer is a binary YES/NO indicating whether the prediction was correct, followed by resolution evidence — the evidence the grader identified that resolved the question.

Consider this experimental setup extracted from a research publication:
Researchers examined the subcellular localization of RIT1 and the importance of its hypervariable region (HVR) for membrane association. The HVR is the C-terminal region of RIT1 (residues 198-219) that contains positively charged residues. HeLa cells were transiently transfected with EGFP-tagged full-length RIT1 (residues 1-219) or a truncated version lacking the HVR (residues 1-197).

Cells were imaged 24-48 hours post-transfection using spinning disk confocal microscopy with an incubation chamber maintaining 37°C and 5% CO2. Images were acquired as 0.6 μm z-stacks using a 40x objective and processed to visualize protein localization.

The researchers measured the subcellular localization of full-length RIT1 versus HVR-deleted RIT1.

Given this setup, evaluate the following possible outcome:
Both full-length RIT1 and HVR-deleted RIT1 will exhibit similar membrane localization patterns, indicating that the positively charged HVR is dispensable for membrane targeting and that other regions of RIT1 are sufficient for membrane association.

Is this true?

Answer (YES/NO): NO